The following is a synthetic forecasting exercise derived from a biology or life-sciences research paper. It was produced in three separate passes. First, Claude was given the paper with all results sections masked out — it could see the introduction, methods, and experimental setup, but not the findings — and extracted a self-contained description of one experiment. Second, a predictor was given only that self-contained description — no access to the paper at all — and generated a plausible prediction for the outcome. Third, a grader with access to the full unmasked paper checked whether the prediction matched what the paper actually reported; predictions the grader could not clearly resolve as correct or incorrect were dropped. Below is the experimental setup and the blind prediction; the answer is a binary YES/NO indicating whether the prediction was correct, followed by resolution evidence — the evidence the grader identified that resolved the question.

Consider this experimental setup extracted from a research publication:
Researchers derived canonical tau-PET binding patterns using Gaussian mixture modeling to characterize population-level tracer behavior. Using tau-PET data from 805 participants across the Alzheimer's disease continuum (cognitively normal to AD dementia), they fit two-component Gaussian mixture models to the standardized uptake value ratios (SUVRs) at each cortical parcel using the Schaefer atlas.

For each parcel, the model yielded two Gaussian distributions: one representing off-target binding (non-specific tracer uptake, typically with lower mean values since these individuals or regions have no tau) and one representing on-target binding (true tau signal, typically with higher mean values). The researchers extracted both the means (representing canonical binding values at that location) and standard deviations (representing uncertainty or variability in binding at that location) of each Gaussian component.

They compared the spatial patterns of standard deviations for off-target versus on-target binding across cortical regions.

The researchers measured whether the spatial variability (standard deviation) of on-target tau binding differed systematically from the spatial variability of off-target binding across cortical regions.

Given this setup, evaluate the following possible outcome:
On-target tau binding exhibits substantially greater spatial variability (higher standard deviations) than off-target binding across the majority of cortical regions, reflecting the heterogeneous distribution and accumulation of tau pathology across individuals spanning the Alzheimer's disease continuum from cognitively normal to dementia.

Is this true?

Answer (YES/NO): YES